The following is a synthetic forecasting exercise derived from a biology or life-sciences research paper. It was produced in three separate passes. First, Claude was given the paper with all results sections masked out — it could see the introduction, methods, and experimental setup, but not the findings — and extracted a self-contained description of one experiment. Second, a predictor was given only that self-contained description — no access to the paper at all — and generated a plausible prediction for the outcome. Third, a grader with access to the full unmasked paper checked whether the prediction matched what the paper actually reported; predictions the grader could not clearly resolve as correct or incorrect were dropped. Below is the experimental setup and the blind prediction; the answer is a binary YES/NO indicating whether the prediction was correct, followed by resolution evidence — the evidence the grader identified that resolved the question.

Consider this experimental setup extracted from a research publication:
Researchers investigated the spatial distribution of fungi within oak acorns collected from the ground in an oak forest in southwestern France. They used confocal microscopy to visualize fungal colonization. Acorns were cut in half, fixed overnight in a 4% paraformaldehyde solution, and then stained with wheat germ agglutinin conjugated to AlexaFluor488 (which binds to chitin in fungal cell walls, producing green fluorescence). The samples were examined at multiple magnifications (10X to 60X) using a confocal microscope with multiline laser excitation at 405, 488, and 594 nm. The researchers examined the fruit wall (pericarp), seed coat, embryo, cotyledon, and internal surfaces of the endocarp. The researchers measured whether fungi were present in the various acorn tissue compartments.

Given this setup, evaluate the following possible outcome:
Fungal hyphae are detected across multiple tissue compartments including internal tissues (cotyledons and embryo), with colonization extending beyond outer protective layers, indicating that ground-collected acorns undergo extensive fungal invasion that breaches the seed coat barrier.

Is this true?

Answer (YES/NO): YES